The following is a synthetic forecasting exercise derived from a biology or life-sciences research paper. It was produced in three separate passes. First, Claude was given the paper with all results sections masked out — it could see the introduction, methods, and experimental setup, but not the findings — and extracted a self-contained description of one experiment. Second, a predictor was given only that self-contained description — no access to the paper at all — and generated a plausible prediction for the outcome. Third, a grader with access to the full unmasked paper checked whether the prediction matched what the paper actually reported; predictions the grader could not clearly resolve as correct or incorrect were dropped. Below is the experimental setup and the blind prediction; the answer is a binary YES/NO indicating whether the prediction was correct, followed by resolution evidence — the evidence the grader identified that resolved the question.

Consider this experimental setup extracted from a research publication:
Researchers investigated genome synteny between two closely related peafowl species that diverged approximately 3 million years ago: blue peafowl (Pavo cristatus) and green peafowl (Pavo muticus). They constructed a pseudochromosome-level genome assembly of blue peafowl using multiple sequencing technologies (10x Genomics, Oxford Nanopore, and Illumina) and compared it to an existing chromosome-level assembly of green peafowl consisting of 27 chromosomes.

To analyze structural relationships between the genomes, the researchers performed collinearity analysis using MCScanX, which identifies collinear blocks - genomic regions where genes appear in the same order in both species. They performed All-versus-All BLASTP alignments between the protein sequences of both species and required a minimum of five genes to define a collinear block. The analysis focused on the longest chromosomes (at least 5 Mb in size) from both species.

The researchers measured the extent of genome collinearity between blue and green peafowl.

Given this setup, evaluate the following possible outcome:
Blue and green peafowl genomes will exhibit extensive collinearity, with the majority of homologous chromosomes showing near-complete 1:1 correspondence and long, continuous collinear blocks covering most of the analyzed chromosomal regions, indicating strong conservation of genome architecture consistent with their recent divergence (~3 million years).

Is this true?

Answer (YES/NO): NO